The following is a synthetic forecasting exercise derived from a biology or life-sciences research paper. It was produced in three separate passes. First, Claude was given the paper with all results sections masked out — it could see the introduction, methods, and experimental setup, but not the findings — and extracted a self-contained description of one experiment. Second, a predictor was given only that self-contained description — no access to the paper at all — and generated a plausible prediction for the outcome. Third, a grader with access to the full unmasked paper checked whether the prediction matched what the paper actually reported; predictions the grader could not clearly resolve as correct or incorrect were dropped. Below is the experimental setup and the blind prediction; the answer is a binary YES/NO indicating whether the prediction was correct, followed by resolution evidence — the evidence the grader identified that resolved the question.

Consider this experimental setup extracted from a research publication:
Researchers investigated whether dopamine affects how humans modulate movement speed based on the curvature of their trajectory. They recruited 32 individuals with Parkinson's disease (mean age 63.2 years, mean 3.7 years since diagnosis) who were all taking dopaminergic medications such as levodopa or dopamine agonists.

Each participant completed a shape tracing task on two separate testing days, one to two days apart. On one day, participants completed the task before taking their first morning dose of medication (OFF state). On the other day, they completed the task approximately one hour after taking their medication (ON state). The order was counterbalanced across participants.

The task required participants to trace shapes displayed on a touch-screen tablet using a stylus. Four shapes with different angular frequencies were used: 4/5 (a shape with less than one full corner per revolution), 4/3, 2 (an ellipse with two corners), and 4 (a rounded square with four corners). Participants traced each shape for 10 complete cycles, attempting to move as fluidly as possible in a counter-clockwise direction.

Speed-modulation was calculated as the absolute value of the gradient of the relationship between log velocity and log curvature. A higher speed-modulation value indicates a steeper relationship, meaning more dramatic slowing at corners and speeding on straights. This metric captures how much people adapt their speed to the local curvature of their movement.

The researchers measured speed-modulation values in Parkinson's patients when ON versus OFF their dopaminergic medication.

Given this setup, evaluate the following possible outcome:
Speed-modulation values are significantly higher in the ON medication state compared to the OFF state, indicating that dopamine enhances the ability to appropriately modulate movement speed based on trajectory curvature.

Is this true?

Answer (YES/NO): YES